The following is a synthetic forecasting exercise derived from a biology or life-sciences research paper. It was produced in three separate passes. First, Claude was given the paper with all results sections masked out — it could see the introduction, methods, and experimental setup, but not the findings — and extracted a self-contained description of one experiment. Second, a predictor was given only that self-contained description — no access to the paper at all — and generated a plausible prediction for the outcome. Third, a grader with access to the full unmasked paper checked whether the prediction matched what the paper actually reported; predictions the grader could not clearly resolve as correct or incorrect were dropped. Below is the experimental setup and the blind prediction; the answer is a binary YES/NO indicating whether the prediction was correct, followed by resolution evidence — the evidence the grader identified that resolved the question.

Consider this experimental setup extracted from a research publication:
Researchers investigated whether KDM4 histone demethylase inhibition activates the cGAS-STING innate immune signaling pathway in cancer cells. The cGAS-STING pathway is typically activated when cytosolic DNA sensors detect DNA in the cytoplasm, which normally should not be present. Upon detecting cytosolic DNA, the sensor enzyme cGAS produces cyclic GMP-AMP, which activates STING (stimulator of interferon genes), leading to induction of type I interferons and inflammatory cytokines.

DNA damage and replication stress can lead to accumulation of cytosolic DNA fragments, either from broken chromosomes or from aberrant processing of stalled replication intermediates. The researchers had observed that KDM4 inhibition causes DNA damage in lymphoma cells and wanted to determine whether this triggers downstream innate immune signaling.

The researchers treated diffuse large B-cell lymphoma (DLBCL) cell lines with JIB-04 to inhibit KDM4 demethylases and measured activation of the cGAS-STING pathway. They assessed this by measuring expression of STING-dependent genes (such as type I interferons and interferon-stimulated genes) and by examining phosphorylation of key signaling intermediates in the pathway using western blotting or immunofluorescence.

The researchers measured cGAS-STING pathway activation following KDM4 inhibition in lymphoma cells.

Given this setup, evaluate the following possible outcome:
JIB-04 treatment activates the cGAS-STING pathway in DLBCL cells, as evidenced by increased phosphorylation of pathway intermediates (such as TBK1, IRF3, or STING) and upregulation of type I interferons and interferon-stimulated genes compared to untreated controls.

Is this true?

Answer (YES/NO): YES